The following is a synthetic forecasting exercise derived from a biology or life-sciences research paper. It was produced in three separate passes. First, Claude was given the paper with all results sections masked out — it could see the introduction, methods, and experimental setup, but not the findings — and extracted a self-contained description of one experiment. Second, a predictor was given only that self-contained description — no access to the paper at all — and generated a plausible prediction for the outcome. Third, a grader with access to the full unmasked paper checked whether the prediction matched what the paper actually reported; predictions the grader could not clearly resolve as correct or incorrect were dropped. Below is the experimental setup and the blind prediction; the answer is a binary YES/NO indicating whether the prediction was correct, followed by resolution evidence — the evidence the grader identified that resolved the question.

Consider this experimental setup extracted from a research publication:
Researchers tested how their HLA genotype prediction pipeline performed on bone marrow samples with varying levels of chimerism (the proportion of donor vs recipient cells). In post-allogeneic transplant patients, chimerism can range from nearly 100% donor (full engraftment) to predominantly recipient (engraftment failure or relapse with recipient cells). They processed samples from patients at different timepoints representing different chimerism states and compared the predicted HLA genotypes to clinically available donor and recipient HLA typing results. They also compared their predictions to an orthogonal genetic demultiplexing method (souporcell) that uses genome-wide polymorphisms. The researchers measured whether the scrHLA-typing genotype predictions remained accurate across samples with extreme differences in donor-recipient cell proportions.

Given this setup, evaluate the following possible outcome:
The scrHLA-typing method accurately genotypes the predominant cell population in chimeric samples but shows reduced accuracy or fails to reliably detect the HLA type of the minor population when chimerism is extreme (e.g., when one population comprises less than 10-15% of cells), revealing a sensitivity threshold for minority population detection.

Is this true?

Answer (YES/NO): NO